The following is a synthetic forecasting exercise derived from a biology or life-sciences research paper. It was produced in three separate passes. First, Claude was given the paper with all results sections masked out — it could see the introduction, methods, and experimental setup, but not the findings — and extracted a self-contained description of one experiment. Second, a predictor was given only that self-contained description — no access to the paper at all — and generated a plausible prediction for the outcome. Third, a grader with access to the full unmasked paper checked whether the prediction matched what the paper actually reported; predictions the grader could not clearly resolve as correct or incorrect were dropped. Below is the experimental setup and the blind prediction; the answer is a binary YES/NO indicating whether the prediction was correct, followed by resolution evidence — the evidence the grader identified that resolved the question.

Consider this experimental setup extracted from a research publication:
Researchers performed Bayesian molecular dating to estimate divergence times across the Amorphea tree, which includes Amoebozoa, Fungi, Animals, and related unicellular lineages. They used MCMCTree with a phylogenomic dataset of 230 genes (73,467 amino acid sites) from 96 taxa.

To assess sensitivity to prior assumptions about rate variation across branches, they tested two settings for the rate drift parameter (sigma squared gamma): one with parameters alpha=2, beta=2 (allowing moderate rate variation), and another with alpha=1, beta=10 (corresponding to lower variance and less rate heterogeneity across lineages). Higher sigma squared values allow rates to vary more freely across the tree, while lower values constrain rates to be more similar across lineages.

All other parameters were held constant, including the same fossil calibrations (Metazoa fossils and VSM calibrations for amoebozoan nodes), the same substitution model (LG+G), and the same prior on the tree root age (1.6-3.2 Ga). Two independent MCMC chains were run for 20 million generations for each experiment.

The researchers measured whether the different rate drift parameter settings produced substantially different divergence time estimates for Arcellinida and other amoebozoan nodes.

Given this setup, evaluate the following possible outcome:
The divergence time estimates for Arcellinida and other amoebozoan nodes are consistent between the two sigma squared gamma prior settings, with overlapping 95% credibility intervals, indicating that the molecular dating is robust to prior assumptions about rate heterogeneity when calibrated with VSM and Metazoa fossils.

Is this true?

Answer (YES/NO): YES